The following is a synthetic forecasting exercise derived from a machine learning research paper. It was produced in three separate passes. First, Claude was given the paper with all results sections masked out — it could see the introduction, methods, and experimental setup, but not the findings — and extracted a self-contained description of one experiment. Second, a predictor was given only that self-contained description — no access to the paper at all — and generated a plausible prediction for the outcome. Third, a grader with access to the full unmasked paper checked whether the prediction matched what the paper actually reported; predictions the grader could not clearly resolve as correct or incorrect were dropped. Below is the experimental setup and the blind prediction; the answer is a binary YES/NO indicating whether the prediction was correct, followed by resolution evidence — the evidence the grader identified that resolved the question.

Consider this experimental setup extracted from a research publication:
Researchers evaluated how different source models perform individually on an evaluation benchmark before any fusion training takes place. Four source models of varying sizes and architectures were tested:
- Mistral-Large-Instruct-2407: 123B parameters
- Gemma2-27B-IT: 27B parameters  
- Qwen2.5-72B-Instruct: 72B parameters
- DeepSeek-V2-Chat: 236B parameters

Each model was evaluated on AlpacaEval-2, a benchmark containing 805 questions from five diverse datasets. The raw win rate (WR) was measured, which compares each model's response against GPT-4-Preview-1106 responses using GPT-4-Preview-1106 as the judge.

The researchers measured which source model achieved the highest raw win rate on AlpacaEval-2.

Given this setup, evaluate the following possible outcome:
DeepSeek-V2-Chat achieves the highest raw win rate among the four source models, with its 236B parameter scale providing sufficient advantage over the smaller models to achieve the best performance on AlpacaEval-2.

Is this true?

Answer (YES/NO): NO